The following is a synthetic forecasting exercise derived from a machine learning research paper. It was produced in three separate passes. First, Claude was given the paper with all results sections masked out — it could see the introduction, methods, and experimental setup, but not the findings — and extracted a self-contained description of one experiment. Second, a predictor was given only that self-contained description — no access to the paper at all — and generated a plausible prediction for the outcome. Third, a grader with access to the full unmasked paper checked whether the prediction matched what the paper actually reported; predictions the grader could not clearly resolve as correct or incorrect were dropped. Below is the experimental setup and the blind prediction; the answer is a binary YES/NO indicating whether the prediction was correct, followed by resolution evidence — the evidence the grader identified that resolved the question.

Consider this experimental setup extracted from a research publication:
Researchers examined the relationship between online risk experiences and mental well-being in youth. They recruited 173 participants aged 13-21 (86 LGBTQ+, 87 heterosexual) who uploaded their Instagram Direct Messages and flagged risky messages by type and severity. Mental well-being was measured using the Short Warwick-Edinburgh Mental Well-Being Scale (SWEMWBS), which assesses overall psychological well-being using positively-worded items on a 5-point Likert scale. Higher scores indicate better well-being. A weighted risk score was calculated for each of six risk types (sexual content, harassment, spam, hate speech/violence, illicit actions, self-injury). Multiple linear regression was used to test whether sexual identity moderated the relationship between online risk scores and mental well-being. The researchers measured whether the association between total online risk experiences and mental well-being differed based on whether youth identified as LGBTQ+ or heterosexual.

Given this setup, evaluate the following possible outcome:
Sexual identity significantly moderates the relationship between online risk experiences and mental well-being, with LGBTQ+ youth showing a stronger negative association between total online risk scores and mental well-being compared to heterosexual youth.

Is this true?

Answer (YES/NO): NO